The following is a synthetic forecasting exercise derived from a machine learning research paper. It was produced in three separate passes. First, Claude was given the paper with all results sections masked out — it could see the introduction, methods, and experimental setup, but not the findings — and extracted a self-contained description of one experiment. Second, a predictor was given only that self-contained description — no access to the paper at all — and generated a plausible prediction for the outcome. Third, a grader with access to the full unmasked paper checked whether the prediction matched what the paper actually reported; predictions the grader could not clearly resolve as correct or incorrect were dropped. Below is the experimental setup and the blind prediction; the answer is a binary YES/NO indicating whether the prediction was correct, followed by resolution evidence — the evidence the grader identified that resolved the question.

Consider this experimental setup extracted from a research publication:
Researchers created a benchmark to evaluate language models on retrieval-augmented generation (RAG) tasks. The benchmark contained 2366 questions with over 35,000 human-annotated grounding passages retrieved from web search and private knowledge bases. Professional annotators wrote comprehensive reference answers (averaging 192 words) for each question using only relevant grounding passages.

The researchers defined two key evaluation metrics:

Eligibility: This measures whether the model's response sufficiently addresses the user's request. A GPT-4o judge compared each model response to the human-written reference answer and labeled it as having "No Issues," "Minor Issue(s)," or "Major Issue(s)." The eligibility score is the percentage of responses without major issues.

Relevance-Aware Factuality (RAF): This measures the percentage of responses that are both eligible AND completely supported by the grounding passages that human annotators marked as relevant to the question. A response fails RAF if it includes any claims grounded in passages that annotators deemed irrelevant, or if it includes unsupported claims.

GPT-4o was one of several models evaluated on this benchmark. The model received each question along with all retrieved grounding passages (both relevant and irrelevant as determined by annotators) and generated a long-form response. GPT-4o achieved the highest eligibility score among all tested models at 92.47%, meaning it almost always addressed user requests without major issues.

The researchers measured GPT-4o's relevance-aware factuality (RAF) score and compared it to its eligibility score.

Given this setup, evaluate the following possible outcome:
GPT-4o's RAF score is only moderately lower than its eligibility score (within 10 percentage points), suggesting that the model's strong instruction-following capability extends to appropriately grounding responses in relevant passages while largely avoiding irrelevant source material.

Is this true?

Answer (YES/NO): NO